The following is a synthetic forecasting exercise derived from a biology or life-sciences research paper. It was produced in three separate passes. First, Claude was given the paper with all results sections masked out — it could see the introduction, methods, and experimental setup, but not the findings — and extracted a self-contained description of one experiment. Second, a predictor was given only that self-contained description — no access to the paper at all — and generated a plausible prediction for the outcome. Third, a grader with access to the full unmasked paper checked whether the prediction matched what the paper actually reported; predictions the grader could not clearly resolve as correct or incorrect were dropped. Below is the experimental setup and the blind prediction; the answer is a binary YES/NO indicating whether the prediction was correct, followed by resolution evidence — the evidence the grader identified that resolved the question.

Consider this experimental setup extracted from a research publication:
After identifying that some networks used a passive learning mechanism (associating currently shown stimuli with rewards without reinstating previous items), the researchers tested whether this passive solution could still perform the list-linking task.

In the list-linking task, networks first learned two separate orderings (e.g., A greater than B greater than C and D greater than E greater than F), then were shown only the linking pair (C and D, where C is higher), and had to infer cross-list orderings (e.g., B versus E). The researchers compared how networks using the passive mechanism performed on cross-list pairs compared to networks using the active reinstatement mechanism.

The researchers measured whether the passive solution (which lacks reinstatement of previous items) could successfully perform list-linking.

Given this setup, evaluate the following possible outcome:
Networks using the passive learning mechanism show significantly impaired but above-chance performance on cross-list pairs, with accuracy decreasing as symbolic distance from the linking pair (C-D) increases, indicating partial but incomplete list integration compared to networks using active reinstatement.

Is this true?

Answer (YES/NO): NO